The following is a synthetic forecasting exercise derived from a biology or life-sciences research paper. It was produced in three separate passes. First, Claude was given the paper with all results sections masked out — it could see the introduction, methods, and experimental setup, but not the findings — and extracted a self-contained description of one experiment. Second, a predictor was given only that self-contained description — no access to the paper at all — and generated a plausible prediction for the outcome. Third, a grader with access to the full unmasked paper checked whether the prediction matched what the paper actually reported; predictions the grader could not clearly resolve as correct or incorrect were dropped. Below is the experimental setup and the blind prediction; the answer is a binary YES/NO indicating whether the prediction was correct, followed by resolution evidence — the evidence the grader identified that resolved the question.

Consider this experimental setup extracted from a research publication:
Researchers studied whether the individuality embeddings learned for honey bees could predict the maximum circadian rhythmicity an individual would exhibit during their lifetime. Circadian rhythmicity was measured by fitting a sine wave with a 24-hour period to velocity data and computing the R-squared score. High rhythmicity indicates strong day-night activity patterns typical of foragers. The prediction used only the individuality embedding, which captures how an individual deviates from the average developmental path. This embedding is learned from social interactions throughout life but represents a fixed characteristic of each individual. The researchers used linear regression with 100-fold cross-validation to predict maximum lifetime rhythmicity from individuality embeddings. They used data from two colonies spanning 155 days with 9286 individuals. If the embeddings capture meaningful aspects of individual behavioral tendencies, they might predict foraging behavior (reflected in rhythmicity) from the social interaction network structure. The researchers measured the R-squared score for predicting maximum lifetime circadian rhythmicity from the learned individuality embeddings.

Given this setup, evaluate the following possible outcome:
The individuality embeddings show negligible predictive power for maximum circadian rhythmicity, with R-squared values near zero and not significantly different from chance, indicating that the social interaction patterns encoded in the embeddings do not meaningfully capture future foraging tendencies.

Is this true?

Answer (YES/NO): NO